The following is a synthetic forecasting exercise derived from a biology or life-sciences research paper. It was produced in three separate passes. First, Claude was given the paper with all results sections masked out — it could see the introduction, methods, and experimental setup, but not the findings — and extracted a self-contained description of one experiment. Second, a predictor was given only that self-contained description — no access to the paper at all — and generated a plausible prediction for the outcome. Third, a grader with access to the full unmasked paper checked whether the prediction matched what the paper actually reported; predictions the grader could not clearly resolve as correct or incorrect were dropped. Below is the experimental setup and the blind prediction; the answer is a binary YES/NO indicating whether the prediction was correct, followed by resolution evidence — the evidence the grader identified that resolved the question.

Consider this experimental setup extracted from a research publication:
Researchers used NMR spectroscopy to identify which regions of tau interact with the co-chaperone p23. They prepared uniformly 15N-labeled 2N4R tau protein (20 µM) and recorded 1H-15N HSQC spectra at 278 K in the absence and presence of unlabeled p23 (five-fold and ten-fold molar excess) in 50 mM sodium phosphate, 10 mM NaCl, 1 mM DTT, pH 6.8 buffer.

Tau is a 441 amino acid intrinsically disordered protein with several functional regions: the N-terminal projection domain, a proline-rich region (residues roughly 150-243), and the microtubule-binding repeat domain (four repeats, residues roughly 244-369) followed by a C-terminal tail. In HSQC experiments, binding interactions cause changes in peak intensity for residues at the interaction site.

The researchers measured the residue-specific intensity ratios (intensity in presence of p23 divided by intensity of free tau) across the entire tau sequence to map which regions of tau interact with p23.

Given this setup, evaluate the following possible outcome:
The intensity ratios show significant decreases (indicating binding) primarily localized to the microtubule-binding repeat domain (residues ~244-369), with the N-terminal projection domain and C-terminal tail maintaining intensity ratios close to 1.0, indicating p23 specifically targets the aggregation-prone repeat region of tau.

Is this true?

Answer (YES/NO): NO